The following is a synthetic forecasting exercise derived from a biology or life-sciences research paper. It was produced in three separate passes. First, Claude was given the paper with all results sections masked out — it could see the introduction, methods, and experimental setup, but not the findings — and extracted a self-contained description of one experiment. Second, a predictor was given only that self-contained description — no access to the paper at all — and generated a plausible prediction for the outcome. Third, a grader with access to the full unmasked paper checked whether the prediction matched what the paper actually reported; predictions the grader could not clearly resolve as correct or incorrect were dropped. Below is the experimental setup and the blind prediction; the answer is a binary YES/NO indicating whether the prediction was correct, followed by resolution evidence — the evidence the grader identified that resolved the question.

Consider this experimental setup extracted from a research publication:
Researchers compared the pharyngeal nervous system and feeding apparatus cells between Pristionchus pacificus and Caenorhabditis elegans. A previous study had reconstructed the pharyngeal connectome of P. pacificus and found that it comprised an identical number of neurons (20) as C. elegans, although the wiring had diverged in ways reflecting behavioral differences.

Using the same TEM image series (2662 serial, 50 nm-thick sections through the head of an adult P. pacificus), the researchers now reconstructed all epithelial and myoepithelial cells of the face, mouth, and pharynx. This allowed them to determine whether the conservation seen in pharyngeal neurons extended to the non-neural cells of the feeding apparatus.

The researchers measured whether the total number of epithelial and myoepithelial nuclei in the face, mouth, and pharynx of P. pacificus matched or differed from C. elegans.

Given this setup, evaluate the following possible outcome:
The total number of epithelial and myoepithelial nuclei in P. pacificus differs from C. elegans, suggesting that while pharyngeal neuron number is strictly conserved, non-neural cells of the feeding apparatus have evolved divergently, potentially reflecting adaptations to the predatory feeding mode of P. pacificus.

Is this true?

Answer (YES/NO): NO